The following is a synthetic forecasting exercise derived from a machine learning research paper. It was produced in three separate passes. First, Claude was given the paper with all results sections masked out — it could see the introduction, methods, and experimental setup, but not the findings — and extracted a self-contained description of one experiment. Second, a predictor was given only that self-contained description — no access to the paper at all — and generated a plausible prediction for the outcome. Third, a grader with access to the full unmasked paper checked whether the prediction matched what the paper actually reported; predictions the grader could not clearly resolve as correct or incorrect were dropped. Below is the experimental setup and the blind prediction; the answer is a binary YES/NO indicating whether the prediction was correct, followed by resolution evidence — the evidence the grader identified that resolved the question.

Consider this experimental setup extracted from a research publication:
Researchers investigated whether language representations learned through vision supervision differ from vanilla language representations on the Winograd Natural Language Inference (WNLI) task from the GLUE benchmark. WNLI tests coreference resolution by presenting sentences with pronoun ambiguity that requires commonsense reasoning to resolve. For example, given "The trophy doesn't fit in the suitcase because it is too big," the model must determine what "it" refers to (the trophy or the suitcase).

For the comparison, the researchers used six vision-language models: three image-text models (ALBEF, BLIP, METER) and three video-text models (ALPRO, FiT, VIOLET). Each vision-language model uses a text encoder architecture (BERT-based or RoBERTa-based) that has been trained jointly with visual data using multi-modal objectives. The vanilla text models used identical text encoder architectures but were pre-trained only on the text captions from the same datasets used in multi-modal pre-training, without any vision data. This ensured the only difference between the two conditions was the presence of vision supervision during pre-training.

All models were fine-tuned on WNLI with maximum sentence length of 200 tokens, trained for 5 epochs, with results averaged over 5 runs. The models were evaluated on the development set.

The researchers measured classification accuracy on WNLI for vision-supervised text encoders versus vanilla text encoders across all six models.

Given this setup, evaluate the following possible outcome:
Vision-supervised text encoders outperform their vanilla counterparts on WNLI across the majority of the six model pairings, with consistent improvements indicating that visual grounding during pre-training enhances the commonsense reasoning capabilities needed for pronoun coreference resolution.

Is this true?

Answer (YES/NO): YES